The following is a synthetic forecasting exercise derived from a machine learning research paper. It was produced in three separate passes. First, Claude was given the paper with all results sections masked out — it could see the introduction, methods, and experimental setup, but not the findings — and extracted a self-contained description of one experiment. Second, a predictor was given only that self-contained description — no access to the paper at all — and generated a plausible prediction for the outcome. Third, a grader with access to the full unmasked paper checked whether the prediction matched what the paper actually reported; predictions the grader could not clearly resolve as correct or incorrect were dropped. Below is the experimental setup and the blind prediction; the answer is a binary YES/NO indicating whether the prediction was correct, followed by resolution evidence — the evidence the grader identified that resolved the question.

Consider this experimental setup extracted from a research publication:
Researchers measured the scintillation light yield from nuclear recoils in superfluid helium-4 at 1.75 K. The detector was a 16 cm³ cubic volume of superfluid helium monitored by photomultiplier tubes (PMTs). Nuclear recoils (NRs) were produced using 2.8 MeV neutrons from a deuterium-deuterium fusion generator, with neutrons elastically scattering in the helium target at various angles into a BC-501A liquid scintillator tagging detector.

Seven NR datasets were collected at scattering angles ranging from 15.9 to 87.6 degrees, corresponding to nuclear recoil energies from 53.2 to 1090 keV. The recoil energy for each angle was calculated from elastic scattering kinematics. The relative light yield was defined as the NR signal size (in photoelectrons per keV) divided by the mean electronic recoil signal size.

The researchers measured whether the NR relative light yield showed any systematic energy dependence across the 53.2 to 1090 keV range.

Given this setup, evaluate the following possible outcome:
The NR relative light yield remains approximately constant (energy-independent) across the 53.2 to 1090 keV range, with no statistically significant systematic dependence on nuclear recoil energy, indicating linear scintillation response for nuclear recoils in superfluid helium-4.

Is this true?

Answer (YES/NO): YES